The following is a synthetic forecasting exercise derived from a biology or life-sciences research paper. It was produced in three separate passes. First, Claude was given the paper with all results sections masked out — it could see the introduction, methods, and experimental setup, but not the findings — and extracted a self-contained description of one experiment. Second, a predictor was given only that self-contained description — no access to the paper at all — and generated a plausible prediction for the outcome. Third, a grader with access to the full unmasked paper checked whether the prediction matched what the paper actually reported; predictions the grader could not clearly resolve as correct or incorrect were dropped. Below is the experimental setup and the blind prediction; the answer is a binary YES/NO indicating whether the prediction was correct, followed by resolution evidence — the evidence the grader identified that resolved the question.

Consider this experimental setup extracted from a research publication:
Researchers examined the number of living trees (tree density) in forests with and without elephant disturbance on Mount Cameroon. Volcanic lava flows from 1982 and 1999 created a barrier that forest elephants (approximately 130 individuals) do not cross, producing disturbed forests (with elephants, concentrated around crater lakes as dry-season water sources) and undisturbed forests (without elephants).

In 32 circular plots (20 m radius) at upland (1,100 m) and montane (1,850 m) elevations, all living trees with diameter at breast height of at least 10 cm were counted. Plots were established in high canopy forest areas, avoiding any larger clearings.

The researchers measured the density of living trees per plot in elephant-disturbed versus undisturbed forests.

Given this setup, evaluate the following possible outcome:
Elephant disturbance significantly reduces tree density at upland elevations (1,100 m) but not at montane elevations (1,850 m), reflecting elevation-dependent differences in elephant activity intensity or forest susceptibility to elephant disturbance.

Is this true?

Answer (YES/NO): NO